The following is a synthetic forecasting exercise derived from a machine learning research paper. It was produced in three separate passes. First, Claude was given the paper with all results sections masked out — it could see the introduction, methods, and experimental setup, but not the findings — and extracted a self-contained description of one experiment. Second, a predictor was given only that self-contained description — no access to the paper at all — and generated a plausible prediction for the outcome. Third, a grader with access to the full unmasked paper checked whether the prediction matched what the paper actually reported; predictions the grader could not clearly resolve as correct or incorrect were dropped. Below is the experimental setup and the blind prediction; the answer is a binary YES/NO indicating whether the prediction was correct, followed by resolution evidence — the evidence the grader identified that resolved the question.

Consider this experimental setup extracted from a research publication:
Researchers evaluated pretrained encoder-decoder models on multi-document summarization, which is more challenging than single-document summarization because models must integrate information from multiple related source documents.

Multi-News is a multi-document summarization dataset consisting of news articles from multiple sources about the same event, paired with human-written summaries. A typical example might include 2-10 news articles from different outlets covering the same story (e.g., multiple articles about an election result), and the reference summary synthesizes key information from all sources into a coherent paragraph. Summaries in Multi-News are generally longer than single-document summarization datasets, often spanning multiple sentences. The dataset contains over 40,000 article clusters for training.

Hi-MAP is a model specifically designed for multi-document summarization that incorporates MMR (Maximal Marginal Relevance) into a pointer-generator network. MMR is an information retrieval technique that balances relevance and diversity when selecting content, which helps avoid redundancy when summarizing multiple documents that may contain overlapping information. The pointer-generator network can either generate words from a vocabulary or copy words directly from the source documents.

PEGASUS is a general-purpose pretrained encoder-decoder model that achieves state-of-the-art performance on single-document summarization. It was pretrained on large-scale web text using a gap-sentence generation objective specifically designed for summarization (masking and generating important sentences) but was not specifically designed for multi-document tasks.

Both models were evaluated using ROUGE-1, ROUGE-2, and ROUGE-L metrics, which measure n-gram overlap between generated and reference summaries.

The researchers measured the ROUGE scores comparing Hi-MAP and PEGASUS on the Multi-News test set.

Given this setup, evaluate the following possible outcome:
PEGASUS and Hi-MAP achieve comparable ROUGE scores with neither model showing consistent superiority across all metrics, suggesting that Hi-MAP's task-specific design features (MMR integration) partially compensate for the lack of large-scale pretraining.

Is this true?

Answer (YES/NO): NO